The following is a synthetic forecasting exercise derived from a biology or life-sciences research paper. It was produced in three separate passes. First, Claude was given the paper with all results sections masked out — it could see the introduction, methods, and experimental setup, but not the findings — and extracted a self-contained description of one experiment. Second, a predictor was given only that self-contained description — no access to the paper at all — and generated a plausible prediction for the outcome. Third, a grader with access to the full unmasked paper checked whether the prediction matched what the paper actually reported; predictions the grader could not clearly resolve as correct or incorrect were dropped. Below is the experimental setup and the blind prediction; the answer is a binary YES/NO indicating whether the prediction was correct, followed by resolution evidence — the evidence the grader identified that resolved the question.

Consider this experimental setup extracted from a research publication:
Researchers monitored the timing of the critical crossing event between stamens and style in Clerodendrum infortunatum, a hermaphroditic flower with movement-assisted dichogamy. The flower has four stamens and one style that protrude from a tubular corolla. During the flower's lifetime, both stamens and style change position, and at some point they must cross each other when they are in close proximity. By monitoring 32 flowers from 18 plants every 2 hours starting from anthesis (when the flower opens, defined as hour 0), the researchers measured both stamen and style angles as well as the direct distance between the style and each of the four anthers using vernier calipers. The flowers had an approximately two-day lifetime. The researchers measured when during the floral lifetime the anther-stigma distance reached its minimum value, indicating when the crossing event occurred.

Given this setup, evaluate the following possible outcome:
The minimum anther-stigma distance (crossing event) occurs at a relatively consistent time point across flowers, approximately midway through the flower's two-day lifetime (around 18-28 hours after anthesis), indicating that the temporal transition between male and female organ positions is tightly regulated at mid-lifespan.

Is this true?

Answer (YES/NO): NO